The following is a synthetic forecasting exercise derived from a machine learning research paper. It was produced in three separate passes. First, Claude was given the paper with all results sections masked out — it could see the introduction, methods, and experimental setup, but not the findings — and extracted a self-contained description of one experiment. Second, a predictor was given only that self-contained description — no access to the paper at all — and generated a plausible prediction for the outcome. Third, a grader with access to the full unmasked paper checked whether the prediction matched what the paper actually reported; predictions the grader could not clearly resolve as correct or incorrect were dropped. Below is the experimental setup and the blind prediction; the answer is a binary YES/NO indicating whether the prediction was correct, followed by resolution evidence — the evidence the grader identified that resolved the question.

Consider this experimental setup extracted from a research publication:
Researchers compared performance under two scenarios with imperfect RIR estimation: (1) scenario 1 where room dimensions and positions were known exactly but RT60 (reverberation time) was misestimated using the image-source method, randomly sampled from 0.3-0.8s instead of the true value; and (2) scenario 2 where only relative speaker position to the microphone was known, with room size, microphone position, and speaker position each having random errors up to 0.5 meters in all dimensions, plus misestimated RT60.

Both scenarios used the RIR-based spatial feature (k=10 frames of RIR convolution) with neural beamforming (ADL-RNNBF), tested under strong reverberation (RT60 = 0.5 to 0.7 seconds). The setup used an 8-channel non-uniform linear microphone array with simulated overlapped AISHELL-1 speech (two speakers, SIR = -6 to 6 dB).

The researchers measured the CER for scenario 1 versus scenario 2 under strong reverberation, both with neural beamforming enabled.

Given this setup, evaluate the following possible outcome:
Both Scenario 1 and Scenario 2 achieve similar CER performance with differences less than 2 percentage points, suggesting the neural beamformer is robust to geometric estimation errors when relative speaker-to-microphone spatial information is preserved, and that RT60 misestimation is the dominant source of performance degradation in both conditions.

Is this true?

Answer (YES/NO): NO